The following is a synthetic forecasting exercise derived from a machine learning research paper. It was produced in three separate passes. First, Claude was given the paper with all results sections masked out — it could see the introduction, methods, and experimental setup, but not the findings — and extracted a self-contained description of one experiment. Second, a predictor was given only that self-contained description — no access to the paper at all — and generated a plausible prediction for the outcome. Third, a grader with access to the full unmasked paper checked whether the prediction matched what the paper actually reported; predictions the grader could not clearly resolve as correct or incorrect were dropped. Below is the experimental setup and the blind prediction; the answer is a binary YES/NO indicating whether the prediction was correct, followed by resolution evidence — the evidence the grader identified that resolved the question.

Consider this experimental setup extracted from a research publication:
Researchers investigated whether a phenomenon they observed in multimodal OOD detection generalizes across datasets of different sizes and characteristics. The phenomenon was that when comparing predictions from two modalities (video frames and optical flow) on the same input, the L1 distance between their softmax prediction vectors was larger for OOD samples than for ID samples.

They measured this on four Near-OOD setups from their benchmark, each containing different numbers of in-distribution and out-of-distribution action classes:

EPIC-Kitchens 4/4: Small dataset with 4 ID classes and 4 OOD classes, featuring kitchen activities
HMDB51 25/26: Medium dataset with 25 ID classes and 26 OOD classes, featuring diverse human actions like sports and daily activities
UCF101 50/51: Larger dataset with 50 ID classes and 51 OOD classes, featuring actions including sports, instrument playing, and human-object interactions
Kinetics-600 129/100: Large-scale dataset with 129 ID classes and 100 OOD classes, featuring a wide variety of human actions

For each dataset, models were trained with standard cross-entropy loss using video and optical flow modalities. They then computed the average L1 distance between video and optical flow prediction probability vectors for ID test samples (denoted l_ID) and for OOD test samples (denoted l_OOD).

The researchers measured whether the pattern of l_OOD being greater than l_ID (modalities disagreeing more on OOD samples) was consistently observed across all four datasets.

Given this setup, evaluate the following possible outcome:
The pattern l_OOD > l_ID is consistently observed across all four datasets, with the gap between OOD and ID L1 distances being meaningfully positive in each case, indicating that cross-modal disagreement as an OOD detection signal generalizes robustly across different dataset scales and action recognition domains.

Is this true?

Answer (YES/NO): YES